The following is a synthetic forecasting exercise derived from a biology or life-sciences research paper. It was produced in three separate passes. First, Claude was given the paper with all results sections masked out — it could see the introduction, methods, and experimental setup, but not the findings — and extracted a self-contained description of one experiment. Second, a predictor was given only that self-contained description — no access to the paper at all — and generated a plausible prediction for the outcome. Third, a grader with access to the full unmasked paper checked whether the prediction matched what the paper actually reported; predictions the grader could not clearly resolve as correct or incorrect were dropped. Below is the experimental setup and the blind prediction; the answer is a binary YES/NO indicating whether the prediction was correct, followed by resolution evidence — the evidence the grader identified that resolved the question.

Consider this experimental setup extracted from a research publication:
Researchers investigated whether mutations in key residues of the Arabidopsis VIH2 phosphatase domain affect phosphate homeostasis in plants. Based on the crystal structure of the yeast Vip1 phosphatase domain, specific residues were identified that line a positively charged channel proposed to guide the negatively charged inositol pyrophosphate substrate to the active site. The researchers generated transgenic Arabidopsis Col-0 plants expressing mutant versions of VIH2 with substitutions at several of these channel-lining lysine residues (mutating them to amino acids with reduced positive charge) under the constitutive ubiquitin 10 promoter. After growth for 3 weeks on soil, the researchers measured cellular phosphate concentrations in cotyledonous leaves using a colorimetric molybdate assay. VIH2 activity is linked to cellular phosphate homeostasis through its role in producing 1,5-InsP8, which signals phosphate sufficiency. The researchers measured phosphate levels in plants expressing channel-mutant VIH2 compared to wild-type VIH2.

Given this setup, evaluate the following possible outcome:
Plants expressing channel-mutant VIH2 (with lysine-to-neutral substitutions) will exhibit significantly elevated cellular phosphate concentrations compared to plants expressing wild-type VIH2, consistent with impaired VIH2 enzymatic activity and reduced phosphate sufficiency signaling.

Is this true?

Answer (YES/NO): NO